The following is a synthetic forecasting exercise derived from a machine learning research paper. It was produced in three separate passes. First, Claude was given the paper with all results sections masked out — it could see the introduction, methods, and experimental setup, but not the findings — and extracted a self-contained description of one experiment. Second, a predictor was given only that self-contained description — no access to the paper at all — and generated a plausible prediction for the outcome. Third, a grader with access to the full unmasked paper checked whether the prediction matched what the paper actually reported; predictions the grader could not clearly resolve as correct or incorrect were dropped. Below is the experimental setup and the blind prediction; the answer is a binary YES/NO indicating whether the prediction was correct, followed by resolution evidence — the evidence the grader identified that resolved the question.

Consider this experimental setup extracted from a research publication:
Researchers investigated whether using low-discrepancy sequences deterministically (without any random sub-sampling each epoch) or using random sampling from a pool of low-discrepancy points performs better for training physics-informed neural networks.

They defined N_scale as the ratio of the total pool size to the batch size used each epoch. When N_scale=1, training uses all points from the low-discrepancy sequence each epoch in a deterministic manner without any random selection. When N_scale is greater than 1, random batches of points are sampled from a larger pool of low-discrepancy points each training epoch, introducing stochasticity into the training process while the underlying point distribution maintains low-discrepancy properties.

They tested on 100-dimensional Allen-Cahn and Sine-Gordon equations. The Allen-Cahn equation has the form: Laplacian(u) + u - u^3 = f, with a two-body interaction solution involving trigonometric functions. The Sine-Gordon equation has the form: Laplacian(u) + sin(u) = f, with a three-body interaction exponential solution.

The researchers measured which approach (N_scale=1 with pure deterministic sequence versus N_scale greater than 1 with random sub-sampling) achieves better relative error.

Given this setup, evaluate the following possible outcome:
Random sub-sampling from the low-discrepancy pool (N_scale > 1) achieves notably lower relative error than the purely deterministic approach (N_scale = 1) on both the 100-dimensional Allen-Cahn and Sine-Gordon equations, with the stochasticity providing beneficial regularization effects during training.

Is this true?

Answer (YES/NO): NO